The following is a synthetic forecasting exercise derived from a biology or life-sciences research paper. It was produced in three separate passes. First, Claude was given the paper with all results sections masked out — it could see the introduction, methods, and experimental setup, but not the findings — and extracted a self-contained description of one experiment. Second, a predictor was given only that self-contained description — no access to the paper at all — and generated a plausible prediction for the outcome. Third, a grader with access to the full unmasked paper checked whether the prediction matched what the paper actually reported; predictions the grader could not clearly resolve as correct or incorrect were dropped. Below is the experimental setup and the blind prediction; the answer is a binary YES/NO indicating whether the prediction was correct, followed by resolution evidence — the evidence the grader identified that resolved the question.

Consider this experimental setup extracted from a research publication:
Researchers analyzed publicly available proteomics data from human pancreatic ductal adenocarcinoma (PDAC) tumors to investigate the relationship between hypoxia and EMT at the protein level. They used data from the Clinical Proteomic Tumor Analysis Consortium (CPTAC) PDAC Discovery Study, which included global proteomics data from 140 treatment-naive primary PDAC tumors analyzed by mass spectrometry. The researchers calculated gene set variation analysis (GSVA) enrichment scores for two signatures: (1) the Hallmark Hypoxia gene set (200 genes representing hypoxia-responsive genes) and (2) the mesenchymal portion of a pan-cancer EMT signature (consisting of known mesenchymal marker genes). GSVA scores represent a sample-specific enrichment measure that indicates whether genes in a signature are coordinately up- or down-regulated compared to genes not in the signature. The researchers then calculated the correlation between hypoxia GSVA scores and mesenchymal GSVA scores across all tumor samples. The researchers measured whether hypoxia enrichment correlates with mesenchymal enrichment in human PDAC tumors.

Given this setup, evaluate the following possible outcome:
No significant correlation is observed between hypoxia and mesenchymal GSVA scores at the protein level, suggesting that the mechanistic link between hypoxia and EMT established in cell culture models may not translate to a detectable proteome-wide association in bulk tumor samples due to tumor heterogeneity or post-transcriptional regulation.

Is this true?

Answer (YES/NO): NO